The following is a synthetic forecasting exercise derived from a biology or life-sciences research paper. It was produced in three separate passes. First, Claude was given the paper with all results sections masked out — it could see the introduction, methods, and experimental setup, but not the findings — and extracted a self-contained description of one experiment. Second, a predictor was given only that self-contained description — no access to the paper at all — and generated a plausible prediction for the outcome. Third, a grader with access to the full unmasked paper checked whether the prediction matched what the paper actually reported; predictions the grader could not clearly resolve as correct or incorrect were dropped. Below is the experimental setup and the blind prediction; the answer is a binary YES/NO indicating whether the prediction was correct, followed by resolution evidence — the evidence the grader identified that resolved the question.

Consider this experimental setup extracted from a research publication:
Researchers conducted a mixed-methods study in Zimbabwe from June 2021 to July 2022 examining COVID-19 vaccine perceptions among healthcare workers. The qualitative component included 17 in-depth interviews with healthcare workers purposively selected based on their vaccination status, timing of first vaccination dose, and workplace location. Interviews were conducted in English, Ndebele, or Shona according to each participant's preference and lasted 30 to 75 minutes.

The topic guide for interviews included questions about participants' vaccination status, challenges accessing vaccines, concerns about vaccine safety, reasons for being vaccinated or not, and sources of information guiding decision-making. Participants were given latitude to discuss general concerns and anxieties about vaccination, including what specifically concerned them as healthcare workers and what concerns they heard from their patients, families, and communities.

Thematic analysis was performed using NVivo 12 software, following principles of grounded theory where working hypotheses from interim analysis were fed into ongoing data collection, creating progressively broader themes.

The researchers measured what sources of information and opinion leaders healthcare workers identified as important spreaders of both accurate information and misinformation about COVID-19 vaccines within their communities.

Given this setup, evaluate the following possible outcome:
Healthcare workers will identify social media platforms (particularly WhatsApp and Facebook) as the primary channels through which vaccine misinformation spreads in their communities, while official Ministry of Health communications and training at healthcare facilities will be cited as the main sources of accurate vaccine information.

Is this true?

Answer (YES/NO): NO